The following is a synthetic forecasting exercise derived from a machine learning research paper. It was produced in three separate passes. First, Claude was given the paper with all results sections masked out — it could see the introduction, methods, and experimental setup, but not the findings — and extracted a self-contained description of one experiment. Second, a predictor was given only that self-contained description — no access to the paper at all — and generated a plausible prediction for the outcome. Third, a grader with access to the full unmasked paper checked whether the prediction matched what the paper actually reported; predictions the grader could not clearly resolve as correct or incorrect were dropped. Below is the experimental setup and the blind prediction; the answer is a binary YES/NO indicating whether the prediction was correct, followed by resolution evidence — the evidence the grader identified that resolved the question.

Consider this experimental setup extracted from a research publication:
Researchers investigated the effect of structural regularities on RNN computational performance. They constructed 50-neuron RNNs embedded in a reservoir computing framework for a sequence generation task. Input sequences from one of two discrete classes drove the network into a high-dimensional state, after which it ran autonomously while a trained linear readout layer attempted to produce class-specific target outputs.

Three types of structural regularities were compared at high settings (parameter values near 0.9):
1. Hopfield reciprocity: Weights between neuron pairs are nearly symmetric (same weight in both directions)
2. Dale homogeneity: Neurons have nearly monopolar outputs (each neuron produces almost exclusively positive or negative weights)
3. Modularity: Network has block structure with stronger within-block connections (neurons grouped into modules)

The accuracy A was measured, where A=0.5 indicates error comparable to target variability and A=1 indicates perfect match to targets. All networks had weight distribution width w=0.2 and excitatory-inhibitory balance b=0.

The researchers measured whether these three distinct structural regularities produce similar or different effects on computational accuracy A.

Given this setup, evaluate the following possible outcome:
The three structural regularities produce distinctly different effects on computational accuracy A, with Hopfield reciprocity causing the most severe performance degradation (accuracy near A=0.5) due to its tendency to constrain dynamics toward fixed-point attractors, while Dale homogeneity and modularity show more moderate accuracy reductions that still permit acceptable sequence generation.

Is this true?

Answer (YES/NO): NO